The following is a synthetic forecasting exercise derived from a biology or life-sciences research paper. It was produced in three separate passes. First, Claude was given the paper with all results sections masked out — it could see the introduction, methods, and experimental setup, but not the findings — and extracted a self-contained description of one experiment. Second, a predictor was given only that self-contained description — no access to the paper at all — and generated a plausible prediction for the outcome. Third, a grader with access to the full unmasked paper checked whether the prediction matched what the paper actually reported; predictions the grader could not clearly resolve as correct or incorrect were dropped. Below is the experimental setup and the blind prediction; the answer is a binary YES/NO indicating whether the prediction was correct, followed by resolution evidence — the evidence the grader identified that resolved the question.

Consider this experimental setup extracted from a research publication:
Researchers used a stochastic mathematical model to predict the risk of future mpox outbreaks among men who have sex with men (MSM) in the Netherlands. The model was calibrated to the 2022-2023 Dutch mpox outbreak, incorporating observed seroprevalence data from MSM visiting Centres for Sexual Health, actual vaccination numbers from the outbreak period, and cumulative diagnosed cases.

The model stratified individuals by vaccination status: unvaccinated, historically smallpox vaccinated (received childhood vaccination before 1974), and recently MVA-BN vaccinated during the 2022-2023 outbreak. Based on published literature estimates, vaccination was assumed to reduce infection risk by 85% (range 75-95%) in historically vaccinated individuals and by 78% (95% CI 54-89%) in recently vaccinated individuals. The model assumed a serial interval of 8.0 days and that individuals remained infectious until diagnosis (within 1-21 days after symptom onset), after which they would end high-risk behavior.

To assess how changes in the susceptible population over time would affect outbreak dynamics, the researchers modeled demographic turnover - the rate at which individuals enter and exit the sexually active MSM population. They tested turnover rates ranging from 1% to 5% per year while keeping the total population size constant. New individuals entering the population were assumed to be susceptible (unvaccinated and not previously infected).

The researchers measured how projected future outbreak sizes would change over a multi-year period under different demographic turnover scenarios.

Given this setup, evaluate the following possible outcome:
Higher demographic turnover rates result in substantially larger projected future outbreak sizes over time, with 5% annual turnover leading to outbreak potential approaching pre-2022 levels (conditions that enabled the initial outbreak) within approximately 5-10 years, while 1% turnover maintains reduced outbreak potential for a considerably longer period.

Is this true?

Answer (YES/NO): NO